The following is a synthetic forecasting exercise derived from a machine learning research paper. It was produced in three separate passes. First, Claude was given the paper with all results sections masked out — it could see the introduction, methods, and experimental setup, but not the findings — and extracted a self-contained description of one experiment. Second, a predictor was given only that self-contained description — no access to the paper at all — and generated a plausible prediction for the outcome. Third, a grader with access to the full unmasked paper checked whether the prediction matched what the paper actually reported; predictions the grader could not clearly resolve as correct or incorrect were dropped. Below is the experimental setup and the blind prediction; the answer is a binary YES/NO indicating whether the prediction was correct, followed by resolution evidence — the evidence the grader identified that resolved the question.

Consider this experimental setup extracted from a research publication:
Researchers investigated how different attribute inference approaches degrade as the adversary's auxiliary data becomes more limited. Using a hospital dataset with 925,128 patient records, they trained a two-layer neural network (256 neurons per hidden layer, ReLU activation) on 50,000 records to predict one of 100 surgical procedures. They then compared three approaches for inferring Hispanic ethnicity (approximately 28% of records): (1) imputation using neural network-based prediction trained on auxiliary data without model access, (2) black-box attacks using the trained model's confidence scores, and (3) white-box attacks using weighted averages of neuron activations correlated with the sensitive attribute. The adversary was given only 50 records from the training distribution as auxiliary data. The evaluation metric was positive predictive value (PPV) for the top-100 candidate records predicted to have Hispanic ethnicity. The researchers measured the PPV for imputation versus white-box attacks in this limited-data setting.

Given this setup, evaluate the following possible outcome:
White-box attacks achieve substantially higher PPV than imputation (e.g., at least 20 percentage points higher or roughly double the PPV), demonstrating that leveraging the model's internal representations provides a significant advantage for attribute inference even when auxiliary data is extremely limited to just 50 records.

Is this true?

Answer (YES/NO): YES